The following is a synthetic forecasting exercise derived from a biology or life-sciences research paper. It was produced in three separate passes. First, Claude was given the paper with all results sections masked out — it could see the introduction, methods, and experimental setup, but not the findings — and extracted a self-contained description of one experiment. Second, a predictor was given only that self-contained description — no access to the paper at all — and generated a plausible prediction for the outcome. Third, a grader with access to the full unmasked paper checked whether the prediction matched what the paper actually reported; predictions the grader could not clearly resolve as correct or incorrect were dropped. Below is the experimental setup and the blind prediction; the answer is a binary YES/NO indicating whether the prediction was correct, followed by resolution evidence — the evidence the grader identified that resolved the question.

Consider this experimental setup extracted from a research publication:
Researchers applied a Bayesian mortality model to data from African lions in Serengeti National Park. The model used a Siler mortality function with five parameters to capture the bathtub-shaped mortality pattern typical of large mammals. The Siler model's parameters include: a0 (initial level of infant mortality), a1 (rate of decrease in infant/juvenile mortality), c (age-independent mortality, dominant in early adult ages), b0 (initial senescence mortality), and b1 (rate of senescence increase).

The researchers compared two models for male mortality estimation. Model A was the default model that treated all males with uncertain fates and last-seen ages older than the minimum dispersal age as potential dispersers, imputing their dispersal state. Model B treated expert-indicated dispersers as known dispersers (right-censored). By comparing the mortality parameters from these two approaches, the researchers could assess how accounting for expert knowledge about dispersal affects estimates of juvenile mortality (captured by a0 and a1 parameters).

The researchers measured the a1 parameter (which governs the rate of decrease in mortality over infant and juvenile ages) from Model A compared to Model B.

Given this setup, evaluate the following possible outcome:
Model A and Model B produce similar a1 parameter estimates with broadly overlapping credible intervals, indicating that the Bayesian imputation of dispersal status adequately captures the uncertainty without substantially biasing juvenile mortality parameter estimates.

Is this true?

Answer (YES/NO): NO